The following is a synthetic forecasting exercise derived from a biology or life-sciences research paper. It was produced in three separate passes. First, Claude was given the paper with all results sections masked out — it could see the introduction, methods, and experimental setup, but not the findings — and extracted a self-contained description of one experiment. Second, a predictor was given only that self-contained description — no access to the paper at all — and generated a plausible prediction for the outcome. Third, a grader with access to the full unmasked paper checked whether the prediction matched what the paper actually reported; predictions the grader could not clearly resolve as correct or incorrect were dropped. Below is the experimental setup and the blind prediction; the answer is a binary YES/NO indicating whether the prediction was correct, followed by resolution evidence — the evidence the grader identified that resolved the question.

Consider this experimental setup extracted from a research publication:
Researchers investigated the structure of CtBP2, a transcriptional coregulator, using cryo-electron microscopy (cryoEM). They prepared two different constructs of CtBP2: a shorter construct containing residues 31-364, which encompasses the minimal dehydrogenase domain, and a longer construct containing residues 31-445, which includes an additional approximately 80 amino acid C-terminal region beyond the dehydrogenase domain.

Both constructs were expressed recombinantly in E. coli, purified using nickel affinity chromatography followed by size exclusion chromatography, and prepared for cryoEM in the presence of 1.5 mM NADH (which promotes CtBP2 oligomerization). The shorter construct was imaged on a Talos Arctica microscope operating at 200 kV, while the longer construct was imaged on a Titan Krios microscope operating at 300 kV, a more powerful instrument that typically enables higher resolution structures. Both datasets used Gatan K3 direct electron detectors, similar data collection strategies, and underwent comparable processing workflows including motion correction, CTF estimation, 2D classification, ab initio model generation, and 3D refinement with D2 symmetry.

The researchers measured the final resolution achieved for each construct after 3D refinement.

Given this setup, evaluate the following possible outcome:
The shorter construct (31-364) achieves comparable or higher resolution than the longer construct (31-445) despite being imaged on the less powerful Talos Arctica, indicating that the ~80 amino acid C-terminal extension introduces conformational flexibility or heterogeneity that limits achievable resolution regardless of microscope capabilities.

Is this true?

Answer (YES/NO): NO